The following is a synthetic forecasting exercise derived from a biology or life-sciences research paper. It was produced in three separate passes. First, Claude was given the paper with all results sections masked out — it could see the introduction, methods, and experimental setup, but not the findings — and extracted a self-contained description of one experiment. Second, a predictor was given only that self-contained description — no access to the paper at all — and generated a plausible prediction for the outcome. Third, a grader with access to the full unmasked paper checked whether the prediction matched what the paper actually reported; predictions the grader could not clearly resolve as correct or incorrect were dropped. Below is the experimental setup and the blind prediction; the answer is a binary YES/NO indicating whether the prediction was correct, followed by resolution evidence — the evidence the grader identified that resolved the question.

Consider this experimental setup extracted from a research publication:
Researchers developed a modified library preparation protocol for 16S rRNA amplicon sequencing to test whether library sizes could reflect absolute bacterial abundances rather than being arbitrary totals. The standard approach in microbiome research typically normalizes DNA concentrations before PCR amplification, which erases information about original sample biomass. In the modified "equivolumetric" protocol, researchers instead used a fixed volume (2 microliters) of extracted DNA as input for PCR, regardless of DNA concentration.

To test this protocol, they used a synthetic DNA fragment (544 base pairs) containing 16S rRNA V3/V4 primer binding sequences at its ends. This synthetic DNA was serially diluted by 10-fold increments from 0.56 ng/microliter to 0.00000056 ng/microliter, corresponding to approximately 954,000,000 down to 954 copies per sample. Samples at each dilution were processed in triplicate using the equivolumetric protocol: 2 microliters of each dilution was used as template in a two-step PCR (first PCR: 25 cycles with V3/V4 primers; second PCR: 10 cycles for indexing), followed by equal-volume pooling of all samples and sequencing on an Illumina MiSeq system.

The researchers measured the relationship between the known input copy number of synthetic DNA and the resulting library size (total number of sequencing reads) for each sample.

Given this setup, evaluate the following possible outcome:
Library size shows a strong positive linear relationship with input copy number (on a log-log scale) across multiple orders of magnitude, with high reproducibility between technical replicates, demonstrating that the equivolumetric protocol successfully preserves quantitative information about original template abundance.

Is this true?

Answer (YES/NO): NO